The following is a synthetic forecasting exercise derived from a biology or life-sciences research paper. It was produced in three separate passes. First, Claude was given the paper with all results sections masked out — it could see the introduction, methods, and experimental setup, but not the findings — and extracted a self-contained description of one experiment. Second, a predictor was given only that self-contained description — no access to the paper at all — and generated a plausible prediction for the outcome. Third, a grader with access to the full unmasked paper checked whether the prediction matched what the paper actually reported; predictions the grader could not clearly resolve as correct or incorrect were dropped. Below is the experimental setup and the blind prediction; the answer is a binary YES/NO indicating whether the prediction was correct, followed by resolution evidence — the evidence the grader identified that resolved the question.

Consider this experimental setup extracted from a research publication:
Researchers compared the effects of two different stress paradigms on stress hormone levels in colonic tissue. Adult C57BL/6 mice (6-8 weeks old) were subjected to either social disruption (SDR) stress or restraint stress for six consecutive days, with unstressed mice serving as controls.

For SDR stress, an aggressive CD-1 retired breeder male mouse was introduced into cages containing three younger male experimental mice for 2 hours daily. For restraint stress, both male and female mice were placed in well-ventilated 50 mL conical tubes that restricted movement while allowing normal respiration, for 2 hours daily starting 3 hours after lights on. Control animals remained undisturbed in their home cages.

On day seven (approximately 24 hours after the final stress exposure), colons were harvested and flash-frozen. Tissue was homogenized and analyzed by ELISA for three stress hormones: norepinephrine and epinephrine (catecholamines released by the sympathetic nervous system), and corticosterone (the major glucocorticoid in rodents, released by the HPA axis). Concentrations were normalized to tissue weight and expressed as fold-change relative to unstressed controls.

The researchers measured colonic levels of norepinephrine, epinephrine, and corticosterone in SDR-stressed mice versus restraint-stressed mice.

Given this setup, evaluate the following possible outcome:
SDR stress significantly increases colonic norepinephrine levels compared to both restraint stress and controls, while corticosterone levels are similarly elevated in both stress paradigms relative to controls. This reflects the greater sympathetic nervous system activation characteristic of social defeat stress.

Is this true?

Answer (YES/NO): NO